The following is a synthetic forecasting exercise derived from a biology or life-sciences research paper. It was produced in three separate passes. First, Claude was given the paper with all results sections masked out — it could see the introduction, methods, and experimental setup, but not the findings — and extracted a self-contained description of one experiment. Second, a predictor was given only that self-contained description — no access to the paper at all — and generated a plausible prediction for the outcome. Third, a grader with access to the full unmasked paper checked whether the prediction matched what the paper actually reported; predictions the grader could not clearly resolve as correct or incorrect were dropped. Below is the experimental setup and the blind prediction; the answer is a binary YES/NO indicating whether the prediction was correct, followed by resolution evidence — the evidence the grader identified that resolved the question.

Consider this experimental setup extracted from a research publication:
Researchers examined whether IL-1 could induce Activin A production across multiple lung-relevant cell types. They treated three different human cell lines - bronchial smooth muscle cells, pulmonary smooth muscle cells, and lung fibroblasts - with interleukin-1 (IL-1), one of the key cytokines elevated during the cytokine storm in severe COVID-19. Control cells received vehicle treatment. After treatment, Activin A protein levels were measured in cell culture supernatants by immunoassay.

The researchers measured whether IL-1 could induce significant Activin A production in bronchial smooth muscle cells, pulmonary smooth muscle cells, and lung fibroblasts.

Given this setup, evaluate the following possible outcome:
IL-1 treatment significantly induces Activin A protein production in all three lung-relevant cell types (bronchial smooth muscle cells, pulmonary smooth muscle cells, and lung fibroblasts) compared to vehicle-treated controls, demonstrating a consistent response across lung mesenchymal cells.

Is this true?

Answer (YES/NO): YES